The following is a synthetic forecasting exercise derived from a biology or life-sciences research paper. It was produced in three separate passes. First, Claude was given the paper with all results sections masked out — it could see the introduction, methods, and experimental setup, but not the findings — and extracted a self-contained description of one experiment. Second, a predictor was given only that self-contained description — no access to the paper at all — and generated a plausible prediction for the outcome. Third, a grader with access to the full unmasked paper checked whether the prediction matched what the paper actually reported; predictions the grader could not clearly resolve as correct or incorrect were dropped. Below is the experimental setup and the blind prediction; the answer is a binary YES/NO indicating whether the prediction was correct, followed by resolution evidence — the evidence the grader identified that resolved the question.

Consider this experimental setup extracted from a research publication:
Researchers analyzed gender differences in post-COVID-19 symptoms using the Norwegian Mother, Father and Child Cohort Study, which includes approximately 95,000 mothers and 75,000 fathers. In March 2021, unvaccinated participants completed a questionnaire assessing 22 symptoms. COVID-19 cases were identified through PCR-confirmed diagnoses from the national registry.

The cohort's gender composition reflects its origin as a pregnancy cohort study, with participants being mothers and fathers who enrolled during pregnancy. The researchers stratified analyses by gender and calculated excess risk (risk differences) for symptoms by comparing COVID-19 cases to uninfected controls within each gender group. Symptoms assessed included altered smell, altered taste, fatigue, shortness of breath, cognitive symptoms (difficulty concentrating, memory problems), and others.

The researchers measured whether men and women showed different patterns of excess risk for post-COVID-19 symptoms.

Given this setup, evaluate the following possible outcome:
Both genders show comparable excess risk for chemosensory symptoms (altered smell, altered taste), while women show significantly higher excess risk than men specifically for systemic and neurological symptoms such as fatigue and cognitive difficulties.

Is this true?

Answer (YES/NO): NO